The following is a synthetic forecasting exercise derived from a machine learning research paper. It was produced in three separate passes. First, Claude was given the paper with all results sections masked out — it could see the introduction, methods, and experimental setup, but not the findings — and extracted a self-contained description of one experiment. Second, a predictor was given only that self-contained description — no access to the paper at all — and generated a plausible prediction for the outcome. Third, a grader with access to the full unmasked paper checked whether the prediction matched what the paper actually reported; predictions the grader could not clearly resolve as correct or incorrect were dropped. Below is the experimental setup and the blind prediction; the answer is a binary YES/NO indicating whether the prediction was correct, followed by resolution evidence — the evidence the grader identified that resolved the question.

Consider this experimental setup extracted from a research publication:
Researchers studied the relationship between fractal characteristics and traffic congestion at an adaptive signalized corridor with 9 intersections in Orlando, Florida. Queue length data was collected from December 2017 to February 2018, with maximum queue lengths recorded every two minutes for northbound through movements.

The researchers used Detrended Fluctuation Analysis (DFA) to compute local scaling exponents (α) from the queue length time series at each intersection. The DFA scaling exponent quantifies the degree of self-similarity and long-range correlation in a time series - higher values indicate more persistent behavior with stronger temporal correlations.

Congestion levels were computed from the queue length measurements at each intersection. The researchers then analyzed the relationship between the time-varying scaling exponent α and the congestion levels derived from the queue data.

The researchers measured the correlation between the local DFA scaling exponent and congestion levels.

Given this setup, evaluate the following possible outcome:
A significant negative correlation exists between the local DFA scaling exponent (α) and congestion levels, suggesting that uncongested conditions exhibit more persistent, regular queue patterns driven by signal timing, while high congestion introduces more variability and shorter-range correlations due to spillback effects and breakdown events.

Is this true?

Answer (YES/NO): NO